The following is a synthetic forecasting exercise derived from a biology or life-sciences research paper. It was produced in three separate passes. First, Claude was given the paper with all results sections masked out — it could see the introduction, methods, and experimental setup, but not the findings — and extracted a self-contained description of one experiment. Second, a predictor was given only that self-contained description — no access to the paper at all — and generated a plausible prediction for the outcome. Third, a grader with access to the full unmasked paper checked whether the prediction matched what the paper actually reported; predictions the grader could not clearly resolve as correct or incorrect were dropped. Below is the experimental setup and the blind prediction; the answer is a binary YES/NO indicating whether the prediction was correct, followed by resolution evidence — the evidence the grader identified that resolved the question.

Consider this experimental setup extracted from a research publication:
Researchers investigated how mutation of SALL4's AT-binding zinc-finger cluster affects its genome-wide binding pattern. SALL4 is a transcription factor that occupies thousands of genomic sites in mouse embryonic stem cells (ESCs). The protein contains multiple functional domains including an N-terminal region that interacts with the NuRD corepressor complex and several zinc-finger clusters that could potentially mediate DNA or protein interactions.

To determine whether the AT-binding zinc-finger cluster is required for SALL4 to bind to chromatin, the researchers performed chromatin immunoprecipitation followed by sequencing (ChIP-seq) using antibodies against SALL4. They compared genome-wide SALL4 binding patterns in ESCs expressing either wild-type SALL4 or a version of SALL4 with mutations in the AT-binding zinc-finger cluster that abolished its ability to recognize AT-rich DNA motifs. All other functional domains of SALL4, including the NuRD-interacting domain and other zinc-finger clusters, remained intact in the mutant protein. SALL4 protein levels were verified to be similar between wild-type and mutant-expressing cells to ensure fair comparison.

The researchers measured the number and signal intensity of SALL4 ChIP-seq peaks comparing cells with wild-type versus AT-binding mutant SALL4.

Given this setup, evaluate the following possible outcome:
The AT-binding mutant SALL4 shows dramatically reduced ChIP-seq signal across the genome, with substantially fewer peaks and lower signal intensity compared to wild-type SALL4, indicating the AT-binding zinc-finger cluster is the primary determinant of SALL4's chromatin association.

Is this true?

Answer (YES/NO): YES